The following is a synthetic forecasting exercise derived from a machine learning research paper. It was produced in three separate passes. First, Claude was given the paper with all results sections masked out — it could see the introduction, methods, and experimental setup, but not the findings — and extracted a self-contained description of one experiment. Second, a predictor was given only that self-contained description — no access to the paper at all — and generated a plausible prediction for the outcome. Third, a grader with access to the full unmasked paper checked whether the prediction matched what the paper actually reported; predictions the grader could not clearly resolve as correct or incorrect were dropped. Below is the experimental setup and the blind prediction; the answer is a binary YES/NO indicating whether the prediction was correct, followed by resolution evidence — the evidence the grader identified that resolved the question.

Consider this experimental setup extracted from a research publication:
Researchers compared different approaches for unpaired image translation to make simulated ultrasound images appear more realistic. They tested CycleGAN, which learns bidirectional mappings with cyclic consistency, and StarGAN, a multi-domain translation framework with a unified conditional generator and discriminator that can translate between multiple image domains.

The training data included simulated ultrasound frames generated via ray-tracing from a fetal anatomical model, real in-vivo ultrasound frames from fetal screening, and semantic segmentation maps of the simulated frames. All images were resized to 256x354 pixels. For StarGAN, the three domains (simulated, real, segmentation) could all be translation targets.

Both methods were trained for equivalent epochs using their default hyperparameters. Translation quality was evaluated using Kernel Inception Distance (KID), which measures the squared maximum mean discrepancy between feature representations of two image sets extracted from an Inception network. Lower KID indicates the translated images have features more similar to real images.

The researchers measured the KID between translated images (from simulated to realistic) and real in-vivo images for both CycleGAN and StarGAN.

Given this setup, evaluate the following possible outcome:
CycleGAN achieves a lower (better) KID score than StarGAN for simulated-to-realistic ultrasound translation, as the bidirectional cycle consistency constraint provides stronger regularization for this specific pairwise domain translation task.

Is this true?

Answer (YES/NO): YES